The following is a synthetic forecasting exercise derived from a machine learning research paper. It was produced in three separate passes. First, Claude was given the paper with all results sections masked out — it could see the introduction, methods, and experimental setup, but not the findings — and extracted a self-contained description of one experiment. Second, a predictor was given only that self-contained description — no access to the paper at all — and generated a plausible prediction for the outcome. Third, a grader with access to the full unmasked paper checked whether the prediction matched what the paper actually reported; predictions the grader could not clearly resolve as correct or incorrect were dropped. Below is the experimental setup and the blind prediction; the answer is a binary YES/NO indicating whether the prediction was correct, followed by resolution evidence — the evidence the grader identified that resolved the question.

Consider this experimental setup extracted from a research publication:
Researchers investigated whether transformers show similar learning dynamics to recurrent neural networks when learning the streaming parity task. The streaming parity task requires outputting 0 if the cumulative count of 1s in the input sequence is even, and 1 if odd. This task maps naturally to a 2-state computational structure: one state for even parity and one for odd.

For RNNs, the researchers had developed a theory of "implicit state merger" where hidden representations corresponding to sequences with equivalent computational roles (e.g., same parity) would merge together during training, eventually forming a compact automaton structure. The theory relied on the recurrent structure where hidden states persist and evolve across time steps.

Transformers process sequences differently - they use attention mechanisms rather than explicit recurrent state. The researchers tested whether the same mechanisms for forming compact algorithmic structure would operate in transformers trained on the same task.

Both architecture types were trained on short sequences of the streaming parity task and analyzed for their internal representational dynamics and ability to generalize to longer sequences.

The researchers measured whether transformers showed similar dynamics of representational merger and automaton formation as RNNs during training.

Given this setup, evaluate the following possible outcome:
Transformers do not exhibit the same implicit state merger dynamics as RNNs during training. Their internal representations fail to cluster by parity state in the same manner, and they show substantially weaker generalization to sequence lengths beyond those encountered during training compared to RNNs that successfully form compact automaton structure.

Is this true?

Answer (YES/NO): YES